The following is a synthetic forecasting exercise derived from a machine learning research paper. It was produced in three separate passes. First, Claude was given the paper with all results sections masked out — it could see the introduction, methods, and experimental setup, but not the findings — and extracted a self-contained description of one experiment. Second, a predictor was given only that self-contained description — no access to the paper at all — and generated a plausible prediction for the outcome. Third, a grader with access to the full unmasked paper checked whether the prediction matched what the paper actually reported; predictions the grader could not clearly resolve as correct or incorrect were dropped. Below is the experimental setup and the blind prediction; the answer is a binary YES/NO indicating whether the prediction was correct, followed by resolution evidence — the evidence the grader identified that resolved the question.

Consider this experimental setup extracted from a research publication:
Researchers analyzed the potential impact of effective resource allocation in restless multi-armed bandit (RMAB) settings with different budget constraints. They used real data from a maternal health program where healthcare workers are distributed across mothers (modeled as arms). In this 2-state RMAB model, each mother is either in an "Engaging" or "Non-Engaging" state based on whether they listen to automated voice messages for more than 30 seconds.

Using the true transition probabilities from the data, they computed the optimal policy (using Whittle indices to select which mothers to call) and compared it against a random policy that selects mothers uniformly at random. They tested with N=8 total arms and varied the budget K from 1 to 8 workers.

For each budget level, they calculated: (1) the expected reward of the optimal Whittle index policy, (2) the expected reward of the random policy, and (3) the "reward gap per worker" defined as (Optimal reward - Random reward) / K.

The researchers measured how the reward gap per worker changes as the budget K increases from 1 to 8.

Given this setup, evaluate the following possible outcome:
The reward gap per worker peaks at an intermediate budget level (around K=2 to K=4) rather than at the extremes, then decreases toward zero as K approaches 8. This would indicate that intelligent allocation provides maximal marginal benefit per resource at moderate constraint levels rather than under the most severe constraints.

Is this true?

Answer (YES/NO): NO